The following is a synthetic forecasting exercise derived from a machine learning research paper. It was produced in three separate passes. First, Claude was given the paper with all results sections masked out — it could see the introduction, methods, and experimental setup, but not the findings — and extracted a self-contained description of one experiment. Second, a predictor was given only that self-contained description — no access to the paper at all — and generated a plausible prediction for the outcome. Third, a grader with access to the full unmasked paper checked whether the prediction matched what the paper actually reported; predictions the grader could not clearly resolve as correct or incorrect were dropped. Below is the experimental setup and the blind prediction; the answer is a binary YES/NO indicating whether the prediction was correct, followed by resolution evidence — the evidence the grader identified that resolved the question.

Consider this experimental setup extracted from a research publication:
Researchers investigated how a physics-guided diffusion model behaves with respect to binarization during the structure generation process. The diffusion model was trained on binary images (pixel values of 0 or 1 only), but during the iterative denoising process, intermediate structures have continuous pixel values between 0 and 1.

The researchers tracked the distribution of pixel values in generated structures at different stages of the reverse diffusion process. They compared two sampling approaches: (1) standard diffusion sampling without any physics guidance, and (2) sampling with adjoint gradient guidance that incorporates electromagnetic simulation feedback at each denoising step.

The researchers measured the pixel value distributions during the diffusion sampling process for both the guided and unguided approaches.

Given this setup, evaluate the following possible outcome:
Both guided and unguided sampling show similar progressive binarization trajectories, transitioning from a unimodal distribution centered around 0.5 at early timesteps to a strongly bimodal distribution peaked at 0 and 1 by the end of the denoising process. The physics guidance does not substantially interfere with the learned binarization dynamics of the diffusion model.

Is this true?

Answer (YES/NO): NO